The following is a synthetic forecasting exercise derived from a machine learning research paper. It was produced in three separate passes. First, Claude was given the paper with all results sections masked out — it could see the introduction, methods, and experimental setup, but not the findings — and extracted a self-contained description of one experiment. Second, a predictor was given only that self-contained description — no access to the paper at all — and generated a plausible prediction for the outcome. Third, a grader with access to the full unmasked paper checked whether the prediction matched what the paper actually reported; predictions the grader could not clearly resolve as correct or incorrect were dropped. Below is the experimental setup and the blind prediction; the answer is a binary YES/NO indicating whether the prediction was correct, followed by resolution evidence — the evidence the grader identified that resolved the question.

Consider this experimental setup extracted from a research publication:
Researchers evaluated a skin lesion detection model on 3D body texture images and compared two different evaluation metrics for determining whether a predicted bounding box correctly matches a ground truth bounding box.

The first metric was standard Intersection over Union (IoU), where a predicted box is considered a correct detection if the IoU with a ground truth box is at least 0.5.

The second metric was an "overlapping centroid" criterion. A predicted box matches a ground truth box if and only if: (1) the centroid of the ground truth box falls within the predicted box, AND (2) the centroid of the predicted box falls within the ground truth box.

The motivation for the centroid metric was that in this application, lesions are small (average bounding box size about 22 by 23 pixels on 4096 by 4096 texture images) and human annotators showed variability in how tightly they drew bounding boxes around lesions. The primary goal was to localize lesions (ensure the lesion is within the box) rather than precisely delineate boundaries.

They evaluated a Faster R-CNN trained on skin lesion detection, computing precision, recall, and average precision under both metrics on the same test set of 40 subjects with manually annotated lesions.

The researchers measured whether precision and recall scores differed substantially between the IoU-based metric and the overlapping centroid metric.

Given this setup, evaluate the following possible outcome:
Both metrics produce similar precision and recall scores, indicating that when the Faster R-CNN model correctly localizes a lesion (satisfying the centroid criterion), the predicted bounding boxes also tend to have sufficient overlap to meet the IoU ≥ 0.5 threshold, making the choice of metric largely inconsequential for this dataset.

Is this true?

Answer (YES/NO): NO